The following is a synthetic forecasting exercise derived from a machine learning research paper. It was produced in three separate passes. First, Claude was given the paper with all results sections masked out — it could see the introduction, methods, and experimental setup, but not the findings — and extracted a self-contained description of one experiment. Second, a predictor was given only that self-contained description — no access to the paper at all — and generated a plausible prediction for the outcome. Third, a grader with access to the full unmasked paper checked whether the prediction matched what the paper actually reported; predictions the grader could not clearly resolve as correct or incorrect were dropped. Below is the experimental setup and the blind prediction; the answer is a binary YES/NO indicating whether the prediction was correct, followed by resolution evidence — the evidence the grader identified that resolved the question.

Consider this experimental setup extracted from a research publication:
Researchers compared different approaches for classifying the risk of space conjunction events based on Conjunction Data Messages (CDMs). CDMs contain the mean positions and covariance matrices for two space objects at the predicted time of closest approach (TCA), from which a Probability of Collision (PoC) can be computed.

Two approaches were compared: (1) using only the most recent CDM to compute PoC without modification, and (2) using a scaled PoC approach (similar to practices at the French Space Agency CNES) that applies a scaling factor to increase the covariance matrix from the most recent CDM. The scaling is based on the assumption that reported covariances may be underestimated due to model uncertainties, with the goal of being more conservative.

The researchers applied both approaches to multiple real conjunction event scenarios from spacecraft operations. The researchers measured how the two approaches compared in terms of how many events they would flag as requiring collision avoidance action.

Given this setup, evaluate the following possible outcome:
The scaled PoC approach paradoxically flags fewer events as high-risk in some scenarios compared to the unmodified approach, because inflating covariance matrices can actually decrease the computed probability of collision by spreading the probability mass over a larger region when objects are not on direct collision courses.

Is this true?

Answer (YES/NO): NO